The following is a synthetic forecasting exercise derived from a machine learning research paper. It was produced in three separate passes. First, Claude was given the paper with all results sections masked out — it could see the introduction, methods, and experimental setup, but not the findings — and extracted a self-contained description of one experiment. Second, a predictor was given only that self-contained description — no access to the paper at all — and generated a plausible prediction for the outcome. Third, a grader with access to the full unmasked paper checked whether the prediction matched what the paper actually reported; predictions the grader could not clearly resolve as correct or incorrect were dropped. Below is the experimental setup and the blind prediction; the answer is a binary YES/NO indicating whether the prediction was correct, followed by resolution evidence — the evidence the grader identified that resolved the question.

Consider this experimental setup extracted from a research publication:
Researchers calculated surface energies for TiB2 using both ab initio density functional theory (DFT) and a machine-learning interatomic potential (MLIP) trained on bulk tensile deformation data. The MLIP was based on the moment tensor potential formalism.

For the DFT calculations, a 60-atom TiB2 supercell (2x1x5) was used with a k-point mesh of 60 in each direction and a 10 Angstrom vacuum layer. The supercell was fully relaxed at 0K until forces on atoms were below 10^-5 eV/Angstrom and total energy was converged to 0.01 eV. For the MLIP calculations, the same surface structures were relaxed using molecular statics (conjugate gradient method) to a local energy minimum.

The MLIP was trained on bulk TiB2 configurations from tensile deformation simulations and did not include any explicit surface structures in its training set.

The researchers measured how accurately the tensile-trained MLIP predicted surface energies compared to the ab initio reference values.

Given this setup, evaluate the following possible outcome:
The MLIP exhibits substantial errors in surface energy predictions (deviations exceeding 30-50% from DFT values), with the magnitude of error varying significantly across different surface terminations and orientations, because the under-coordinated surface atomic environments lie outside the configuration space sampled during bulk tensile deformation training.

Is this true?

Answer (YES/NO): NO